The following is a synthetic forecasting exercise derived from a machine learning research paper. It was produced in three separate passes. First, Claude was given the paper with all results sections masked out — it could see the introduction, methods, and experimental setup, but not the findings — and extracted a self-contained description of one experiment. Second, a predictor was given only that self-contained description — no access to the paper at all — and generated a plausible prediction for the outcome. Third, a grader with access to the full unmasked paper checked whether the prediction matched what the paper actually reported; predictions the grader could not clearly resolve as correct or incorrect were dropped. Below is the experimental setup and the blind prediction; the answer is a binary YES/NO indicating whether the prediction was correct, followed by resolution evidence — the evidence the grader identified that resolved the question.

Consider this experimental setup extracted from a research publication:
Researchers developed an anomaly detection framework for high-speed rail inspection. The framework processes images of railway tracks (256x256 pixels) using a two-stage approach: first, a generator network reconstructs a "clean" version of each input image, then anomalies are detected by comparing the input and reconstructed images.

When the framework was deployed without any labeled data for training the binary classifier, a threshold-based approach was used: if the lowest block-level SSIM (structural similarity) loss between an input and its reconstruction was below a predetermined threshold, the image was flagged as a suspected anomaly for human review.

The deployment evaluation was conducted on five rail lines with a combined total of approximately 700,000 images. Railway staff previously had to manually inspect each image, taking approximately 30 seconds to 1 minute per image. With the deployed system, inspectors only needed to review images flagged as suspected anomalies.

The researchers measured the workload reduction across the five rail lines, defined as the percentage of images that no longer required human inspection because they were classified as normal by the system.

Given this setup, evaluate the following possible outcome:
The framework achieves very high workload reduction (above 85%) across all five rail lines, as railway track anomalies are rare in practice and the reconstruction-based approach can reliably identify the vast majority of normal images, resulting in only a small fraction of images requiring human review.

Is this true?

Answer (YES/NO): YES